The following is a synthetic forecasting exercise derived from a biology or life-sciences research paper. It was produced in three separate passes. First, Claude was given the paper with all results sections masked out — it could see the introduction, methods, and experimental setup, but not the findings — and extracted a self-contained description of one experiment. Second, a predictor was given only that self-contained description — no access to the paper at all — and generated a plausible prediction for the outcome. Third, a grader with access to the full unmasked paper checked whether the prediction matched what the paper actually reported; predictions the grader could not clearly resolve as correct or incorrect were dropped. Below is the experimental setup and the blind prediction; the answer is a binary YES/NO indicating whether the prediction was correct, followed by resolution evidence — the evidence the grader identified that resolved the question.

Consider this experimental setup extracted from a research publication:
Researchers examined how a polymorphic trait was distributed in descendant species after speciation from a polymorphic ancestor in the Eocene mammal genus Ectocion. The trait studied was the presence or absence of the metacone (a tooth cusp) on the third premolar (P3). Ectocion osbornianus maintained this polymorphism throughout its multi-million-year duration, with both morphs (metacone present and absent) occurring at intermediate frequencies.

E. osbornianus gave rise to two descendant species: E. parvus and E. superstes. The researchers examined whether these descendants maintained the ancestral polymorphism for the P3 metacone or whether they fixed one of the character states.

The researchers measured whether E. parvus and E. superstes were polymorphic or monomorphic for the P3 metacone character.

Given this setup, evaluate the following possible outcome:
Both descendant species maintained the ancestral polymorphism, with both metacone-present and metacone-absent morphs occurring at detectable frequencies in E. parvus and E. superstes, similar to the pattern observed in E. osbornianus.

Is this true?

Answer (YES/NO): NO